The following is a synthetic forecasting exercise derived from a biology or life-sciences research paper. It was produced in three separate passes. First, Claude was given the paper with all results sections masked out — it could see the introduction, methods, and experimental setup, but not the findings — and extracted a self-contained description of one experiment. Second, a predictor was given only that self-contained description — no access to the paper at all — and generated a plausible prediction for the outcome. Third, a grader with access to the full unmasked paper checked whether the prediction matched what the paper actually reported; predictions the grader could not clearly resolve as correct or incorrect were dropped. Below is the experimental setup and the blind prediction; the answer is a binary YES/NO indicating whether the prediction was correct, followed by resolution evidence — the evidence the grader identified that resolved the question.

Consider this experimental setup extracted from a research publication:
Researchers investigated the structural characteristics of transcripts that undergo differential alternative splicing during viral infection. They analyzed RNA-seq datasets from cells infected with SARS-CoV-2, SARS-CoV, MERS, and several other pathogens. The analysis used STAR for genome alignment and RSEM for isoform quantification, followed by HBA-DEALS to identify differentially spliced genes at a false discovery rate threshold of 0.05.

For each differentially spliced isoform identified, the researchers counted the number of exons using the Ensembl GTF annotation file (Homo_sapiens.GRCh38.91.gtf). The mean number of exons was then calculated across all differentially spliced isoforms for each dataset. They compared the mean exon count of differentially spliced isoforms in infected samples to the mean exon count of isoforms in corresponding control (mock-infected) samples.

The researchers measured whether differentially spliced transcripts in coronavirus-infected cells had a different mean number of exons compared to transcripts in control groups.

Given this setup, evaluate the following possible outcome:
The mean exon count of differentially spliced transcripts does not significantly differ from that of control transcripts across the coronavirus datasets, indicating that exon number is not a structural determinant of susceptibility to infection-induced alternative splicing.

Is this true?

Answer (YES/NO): NO